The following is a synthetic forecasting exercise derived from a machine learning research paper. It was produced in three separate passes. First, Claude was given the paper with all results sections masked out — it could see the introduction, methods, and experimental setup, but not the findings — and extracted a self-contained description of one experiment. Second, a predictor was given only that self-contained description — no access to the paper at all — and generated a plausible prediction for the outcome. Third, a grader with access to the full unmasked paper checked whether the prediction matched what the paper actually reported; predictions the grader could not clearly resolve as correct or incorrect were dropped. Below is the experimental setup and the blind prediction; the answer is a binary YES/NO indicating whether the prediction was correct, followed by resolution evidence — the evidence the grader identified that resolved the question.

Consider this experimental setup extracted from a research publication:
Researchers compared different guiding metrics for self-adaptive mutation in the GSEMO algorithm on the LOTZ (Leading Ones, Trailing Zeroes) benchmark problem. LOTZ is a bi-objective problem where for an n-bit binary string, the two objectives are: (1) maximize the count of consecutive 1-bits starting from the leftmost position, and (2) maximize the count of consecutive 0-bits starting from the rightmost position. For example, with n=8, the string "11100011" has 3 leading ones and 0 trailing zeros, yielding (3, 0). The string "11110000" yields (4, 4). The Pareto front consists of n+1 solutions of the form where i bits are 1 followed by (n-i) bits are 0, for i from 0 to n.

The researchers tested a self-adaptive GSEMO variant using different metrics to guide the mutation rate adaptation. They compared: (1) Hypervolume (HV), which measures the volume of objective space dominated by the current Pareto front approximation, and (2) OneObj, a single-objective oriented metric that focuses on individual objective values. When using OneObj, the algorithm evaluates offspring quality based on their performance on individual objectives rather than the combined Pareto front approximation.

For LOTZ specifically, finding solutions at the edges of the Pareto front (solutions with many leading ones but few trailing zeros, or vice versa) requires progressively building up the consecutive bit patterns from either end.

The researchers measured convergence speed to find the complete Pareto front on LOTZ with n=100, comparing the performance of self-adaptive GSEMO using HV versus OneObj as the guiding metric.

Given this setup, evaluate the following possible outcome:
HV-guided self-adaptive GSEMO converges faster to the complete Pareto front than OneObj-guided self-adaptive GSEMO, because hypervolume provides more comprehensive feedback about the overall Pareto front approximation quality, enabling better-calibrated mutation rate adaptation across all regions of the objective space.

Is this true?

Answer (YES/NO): NO